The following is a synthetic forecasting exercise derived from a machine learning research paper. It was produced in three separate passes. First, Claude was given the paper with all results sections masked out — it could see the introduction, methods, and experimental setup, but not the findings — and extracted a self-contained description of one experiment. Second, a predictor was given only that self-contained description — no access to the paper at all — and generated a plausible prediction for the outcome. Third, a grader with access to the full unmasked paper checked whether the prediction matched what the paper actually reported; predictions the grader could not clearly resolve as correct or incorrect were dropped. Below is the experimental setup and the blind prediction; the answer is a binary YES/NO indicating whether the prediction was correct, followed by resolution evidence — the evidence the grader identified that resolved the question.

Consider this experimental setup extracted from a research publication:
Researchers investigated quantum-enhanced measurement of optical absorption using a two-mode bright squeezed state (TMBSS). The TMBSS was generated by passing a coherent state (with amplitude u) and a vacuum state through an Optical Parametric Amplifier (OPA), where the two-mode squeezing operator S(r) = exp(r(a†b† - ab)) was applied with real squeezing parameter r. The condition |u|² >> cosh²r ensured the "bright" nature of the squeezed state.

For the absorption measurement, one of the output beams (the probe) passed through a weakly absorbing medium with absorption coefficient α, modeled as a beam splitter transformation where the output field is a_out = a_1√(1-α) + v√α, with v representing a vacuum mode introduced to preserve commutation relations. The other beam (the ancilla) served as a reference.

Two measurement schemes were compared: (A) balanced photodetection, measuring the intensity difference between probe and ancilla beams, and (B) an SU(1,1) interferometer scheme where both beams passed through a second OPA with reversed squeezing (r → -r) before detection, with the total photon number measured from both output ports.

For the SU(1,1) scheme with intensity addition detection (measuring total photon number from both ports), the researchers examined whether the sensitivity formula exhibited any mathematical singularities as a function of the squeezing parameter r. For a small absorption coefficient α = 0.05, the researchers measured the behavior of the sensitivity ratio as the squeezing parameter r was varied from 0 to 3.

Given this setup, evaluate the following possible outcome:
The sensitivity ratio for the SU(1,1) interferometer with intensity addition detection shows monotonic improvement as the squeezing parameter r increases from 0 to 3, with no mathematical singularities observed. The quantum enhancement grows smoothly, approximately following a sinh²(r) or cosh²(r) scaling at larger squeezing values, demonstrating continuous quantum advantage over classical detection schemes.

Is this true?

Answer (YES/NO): NO